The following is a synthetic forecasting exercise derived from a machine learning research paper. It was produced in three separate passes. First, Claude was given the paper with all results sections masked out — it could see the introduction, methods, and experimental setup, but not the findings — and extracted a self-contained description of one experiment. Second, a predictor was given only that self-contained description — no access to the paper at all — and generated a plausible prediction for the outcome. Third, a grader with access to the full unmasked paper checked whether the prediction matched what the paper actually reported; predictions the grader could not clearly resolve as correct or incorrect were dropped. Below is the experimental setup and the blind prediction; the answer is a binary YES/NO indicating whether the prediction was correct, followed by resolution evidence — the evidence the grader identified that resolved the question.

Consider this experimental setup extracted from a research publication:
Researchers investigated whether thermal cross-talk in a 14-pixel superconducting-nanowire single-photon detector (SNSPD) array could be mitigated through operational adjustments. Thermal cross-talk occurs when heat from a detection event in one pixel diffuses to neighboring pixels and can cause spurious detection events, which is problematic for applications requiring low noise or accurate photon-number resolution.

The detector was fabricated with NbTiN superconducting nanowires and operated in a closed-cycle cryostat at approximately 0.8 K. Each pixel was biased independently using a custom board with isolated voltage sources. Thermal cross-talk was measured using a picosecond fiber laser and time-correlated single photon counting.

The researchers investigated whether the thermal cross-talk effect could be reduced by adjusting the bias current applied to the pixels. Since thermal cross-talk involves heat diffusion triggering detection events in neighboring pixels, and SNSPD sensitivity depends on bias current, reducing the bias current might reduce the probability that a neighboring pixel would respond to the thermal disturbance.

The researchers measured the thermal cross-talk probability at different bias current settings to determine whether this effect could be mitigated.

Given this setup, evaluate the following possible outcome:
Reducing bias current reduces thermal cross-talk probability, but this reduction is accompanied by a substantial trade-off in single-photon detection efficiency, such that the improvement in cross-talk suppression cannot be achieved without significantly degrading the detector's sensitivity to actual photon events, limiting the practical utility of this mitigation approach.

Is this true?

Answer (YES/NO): NO